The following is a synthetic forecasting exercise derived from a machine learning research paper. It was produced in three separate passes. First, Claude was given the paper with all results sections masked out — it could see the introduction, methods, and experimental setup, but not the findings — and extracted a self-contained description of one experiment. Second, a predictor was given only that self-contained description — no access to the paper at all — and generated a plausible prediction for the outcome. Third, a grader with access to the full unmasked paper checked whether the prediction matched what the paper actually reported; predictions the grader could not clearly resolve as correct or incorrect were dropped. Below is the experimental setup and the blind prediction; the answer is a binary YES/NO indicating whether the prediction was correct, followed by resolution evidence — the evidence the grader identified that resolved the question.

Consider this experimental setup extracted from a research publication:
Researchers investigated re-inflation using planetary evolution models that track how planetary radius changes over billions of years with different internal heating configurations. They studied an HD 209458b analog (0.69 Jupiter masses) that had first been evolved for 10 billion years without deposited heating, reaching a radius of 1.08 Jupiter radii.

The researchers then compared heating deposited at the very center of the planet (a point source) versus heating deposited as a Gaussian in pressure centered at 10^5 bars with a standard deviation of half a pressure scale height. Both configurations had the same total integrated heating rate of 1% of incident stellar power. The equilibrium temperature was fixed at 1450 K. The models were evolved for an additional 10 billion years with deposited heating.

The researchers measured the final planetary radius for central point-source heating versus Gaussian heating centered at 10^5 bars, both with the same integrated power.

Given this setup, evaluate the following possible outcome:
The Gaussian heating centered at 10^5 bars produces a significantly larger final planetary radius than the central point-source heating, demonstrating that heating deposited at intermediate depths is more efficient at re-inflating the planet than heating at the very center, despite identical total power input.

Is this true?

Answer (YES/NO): NO